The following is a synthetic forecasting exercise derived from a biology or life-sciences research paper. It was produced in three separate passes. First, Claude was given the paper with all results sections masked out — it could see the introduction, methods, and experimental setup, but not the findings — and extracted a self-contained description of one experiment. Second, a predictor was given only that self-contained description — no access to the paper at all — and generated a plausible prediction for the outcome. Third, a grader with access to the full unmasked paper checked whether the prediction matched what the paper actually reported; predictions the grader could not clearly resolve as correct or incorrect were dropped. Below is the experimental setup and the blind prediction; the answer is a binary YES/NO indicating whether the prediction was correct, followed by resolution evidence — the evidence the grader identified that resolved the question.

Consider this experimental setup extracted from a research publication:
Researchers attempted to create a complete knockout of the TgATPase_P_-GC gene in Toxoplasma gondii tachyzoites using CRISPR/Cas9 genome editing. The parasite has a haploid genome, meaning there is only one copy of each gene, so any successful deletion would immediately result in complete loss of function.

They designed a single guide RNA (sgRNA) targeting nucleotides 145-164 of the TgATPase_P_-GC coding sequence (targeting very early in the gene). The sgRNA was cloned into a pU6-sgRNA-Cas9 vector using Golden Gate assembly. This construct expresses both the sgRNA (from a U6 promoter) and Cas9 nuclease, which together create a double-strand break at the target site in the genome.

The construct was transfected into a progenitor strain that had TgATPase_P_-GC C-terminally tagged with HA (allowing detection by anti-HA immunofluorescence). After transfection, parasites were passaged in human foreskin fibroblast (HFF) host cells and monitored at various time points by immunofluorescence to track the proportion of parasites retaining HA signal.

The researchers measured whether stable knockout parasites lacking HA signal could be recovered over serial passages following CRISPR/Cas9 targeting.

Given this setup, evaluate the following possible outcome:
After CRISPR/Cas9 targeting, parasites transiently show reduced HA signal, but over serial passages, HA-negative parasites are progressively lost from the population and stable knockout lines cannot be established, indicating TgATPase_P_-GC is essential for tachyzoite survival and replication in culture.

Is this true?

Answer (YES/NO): YES